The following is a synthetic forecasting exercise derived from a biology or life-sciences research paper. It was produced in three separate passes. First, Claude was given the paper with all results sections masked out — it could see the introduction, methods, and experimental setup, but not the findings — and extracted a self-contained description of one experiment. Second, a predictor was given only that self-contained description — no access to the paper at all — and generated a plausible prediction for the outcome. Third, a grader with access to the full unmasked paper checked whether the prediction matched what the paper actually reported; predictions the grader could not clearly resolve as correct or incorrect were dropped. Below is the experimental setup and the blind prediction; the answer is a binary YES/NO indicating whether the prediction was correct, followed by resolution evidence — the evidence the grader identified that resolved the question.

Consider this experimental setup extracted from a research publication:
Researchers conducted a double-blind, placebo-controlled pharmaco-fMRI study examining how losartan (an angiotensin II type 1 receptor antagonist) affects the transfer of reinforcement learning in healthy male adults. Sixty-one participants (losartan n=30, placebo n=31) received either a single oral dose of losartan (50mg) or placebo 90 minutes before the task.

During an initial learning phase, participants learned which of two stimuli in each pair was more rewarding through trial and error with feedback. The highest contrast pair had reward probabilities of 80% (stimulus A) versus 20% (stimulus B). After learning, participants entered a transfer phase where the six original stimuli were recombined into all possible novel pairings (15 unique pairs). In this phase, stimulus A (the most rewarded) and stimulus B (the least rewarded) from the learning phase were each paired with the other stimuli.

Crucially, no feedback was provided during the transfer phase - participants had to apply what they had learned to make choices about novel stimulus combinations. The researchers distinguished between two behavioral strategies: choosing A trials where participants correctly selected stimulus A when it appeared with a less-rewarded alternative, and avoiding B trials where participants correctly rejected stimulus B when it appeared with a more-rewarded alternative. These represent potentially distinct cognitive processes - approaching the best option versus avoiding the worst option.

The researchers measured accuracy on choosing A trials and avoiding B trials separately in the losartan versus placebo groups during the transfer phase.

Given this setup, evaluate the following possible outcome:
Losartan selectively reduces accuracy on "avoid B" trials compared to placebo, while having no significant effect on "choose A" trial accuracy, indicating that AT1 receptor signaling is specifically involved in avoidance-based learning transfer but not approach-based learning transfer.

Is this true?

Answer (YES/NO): NO